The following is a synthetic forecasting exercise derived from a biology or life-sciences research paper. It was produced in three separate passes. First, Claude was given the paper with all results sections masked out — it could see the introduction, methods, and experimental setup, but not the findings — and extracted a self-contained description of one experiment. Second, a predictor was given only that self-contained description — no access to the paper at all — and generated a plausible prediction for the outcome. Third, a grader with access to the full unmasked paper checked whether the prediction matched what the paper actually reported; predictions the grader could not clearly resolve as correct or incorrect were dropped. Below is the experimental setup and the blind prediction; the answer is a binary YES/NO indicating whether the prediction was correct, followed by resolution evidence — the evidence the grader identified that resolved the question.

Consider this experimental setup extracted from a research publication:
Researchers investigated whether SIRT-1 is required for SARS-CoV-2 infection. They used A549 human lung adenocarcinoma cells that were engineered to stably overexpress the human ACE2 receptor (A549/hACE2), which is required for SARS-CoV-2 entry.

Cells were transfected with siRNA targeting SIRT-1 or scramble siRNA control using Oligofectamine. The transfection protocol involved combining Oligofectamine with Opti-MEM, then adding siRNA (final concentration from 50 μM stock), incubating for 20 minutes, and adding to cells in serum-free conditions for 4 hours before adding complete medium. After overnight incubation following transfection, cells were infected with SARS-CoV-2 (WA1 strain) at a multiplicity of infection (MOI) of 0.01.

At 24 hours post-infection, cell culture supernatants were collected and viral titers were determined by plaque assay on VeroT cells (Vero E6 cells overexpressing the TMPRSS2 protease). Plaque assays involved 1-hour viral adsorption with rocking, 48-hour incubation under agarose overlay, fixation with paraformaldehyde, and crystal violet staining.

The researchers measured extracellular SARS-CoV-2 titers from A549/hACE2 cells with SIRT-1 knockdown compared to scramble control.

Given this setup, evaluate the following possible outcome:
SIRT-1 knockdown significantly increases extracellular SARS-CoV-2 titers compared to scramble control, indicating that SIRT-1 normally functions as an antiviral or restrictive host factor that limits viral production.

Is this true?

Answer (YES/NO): NO